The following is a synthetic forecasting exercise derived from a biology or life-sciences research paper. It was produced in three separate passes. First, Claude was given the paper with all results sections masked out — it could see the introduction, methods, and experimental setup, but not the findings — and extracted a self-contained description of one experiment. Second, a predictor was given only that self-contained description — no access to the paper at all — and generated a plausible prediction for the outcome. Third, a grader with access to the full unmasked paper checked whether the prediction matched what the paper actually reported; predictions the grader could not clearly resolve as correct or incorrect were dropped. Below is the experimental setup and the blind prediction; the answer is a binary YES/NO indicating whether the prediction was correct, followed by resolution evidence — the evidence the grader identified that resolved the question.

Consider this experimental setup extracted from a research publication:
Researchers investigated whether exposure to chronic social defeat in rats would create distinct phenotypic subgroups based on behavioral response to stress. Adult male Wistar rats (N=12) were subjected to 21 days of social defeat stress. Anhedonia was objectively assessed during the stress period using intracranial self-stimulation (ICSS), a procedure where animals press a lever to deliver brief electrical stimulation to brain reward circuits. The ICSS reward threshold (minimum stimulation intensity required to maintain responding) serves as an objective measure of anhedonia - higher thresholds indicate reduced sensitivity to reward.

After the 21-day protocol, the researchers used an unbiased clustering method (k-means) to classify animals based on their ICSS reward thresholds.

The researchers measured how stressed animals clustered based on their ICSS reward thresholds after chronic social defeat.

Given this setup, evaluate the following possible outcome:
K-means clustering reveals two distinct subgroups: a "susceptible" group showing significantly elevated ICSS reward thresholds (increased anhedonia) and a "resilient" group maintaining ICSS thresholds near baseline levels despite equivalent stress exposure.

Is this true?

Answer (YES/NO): YES